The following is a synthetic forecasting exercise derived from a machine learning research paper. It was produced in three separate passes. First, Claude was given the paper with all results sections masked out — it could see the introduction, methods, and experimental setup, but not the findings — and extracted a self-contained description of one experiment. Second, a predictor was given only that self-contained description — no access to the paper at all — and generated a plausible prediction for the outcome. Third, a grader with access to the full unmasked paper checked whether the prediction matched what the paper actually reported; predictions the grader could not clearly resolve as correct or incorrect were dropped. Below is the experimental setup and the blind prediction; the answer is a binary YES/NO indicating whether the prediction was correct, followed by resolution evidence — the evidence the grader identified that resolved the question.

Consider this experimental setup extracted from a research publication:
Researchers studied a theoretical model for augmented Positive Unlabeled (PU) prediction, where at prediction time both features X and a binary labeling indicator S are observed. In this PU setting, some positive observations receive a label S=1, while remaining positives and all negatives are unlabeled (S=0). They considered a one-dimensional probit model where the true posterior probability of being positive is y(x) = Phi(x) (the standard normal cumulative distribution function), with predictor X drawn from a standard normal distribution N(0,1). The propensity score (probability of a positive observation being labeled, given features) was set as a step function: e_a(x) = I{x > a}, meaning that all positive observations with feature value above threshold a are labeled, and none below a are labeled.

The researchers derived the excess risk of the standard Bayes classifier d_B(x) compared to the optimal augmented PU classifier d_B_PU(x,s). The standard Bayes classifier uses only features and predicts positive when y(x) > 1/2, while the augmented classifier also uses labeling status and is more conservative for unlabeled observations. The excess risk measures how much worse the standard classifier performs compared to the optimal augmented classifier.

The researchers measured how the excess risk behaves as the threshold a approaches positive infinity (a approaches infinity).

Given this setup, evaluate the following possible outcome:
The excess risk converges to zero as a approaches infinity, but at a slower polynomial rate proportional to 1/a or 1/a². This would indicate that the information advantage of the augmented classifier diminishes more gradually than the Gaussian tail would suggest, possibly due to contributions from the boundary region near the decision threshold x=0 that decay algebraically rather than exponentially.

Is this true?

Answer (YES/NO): NO